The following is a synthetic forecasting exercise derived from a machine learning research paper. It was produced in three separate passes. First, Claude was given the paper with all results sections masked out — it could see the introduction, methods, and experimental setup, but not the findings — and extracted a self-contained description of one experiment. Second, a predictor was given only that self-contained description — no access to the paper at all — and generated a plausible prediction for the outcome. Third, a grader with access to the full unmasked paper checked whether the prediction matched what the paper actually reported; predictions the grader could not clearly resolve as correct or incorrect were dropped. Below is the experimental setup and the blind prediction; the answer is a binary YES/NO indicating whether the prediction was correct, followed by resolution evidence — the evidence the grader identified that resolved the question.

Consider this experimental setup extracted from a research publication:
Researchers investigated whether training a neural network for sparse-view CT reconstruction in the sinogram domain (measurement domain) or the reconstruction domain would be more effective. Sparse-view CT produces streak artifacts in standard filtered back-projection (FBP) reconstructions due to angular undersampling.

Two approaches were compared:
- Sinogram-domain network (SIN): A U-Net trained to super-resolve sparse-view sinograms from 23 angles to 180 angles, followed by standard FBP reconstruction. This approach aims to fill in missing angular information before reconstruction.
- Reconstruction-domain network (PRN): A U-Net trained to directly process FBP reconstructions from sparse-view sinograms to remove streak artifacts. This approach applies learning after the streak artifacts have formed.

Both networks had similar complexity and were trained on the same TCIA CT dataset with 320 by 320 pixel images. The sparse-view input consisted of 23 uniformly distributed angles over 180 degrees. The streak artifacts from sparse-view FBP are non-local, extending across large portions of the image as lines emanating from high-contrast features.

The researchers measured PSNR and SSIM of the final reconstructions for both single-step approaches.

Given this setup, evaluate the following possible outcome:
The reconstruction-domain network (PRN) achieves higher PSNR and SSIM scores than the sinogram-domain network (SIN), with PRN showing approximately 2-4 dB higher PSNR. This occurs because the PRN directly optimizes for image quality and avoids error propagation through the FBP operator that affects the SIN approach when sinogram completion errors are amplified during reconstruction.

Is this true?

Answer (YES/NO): NO